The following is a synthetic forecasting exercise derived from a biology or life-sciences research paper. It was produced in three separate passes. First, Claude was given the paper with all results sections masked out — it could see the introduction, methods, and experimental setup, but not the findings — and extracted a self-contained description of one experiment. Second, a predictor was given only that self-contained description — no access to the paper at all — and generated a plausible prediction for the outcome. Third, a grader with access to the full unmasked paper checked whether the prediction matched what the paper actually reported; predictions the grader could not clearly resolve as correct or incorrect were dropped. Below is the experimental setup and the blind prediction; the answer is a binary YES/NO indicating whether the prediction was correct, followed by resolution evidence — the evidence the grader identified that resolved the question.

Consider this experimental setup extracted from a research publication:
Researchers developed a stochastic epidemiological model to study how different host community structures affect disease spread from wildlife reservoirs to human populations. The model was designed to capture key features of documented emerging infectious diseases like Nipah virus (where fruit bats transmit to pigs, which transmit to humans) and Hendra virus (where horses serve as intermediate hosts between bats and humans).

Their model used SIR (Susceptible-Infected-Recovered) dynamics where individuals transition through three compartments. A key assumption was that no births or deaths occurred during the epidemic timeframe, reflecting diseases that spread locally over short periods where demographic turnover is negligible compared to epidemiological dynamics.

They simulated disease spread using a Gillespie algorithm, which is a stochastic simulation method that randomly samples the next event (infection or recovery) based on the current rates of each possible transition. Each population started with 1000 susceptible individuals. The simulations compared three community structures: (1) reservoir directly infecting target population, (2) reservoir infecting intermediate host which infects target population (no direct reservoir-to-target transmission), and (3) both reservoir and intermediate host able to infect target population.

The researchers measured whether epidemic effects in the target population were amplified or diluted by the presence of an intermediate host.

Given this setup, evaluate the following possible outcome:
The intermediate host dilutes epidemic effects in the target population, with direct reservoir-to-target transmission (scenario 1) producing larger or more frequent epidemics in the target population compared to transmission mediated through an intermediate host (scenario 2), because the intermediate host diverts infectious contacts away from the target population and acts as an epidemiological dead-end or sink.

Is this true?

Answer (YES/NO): NO